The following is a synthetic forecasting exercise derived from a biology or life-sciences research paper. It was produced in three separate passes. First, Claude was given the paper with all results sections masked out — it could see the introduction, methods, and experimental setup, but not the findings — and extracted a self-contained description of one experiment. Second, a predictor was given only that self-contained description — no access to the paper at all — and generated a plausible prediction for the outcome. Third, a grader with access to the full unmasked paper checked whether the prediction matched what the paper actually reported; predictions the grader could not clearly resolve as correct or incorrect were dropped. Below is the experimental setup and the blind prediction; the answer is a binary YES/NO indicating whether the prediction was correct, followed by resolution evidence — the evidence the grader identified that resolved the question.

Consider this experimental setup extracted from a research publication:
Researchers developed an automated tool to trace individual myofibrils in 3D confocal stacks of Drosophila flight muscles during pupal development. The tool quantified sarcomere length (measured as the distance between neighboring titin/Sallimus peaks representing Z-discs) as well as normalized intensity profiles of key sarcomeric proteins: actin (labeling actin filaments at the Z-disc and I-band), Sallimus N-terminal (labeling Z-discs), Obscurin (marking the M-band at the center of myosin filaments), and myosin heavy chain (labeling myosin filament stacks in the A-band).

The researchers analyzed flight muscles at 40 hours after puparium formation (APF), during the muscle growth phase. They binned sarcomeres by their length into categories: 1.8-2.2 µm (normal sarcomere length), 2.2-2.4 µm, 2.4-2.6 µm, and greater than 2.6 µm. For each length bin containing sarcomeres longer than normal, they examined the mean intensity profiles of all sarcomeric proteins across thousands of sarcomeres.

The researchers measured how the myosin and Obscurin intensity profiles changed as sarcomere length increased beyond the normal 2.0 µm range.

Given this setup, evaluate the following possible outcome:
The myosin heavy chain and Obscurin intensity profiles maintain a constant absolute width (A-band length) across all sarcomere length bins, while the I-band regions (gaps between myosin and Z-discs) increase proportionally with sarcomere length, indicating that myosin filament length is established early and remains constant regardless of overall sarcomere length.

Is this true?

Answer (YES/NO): NO